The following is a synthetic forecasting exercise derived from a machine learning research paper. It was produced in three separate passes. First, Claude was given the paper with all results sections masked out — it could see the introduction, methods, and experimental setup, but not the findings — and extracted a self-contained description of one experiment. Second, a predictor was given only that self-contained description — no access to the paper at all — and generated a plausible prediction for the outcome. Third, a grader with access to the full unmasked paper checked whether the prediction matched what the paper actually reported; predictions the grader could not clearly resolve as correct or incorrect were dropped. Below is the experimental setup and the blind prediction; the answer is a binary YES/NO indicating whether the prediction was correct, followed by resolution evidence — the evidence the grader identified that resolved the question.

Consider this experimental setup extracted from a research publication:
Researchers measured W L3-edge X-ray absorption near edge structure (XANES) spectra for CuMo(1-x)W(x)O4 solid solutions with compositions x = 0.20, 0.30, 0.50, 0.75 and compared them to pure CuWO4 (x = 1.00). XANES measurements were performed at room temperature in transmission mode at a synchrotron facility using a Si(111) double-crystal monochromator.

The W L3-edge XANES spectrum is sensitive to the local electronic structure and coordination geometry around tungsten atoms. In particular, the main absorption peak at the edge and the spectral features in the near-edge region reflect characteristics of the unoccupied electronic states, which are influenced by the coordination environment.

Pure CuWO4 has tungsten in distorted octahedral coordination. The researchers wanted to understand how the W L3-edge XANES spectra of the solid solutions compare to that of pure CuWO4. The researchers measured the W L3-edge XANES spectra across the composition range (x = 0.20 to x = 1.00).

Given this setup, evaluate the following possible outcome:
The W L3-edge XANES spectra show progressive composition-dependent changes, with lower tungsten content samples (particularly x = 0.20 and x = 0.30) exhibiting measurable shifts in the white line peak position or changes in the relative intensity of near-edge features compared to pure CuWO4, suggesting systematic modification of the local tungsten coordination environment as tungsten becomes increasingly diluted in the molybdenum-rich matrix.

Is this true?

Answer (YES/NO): NO